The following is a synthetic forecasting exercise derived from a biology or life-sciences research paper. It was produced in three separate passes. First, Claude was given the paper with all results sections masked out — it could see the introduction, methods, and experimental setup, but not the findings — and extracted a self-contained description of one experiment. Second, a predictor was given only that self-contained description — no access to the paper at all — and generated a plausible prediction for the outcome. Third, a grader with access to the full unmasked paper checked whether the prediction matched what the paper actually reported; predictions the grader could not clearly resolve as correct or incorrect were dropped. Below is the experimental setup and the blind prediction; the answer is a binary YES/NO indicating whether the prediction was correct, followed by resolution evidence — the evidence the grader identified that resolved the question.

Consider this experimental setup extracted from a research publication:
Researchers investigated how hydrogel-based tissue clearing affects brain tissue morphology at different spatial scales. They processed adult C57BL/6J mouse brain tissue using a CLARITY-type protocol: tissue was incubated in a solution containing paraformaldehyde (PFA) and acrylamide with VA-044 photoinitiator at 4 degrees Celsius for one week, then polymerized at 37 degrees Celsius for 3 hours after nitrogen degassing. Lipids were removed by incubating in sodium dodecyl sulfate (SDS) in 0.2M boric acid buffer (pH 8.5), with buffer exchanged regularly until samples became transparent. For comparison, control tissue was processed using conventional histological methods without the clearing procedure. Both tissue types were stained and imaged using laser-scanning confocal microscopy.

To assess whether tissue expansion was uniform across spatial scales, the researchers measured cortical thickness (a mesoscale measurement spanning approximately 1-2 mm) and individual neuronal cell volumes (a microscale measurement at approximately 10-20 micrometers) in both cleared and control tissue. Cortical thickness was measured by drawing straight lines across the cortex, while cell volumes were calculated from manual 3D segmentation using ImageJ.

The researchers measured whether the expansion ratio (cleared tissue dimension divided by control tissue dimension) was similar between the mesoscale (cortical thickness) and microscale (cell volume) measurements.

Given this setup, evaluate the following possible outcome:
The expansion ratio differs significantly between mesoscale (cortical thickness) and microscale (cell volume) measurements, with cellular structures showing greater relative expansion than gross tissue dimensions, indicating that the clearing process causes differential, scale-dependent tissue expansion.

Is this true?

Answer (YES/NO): NO